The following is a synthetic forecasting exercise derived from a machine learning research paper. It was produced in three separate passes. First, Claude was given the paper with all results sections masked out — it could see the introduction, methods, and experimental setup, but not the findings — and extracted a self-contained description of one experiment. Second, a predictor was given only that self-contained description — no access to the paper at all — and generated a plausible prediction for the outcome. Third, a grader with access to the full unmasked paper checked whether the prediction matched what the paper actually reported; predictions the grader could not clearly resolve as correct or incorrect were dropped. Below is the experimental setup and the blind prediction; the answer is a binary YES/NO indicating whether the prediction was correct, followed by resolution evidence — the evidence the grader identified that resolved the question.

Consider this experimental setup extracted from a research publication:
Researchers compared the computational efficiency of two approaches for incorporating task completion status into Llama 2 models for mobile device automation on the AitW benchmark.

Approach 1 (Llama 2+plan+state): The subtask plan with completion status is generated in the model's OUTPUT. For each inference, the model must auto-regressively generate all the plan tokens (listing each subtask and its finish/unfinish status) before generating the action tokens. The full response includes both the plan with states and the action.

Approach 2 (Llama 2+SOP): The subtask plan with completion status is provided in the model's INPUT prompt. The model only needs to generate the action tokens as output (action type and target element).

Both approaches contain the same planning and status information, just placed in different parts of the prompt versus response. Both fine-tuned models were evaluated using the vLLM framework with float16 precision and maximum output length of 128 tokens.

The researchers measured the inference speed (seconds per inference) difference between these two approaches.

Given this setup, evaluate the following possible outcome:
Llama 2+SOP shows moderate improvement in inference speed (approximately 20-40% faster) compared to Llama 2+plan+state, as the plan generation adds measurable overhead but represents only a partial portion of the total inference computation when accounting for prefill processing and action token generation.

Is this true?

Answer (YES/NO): NO